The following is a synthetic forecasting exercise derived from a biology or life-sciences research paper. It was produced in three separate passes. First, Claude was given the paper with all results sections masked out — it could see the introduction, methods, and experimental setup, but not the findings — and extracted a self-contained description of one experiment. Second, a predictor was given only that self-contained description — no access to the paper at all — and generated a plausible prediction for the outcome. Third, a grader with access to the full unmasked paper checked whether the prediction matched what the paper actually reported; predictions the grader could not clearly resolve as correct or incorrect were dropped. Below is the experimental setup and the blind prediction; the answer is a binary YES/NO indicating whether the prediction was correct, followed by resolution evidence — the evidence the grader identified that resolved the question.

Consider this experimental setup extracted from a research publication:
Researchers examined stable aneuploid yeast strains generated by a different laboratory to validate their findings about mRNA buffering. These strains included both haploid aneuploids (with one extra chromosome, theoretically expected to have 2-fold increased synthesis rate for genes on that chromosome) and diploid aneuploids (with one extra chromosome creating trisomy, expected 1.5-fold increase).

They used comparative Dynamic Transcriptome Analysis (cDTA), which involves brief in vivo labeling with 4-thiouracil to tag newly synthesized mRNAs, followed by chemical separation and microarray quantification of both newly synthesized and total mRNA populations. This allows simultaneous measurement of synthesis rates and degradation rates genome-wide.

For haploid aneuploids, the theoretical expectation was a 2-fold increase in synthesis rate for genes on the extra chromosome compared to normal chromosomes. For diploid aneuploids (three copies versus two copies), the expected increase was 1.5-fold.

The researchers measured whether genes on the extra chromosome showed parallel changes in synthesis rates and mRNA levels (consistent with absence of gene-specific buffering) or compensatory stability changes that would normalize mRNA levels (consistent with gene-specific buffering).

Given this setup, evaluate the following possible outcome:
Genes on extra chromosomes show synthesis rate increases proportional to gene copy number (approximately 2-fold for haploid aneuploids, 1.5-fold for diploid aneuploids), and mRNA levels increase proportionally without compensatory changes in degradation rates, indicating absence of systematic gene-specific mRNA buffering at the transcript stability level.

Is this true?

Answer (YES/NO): NO